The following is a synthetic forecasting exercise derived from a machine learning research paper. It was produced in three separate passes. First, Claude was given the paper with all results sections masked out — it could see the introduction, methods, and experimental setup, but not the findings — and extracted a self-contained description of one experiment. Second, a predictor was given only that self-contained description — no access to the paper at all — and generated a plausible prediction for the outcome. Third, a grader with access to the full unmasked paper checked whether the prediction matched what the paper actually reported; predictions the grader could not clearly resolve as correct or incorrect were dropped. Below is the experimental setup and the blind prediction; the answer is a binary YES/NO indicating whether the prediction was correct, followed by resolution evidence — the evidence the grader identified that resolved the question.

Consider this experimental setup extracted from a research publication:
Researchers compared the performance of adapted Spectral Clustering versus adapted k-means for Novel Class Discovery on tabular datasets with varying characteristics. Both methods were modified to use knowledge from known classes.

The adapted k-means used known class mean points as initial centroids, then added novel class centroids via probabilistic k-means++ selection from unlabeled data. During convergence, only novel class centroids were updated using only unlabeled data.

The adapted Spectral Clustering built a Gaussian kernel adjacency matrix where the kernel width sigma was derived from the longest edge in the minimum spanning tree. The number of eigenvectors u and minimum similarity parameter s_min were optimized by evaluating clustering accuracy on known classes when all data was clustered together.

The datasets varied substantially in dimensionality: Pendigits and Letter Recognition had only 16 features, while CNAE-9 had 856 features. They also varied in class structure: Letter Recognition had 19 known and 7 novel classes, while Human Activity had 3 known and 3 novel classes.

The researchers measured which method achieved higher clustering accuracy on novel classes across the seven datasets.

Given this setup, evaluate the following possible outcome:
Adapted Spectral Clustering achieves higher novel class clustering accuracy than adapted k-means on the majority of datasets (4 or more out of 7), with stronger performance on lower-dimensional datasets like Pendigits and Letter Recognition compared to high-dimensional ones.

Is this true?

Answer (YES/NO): NO